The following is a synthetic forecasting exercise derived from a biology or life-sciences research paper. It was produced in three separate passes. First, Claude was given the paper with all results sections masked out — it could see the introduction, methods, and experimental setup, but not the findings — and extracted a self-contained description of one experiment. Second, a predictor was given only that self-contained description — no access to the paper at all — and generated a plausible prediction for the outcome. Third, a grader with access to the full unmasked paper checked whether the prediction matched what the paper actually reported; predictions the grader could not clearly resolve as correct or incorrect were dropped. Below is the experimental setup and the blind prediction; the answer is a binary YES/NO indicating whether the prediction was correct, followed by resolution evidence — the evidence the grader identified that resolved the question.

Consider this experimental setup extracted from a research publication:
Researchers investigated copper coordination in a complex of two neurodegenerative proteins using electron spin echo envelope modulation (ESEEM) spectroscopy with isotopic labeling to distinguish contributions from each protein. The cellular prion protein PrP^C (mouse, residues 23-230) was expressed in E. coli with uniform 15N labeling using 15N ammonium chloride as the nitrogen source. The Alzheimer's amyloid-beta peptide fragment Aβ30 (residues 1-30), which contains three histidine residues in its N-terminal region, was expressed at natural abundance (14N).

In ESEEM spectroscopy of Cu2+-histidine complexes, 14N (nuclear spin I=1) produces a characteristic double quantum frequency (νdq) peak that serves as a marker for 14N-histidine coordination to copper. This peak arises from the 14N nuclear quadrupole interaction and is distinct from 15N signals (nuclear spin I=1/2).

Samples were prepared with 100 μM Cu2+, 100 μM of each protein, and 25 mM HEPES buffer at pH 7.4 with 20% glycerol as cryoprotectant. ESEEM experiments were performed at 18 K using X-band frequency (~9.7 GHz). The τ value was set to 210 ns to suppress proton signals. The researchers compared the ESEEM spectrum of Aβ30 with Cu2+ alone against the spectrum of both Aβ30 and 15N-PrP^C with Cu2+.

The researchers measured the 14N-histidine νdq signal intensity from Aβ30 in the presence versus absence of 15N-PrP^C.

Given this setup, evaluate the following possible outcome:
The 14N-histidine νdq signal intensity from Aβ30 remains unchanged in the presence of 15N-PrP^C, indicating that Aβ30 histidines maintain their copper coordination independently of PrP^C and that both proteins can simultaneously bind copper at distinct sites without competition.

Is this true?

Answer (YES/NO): NO